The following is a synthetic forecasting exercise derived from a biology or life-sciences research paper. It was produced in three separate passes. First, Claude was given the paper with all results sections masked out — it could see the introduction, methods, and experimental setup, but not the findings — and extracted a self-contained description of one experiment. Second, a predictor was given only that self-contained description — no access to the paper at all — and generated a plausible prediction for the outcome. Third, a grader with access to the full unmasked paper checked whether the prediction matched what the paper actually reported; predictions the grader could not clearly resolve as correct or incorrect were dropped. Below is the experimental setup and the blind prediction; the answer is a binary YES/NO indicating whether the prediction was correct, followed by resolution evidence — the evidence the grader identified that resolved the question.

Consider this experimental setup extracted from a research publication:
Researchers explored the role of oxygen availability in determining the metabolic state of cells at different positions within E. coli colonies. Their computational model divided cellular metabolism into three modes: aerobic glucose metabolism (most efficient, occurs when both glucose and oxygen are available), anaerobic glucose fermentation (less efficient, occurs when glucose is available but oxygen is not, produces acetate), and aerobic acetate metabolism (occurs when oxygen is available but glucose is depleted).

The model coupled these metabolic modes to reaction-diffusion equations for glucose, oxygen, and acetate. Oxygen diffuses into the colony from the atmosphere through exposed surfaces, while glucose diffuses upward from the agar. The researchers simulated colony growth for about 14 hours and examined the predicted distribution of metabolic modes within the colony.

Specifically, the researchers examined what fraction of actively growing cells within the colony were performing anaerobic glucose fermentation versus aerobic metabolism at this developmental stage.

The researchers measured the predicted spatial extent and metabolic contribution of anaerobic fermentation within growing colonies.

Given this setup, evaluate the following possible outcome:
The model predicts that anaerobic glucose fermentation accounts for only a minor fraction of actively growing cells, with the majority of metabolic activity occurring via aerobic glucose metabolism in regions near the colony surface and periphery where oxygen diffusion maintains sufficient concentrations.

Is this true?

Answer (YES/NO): NO